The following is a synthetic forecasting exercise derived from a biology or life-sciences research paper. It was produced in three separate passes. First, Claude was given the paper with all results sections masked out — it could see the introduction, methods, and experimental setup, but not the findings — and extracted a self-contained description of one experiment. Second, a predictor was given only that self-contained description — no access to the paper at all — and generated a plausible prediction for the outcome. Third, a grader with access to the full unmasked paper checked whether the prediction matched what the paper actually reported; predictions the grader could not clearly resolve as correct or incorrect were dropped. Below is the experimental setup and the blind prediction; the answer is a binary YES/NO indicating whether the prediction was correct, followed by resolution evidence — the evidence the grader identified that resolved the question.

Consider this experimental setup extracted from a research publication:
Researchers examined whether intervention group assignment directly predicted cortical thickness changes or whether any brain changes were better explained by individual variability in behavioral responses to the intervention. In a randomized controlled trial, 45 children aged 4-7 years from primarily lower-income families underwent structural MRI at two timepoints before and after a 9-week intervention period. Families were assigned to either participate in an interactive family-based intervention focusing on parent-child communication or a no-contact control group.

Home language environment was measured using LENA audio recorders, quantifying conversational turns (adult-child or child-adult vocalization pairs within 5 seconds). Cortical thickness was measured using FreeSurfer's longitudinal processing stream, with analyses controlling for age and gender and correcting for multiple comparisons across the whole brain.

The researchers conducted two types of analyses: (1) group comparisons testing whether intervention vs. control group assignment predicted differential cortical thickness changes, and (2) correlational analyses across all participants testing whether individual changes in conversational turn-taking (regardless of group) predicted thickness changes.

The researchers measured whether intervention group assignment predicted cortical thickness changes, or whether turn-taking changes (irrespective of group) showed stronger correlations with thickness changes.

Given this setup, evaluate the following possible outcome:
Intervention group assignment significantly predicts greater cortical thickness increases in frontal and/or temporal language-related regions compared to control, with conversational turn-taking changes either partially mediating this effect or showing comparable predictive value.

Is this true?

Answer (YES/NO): NO